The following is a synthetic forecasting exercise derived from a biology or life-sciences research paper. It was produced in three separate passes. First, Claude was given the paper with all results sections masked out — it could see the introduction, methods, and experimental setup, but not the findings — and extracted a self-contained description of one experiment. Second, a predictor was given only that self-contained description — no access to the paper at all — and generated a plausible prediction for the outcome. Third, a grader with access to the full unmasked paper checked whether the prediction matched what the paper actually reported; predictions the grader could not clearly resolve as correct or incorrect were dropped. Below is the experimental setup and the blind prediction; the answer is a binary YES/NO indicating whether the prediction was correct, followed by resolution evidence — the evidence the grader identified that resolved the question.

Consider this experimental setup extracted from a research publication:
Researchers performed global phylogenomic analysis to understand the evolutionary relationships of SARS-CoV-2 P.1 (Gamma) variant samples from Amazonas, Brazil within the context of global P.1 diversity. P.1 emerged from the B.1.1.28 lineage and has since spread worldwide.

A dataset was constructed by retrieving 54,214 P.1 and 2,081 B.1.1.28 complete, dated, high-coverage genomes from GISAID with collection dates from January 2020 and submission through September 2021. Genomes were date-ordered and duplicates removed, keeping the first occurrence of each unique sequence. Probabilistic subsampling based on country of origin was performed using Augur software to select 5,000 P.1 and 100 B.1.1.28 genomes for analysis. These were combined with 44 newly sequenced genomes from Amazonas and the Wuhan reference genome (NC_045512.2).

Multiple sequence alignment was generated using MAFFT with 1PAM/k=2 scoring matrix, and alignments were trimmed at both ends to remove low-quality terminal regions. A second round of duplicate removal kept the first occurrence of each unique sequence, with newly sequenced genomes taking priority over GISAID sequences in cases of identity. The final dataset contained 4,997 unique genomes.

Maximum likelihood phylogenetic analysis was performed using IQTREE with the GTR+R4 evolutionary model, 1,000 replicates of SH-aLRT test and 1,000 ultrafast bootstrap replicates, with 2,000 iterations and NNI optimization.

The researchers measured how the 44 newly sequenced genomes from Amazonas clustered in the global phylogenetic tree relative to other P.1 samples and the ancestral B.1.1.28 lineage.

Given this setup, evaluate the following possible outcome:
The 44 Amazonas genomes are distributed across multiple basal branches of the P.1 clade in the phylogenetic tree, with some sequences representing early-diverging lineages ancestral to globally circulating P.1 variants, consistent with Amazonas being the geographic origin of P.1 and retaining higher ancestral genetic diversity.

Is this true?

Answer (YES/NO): NO